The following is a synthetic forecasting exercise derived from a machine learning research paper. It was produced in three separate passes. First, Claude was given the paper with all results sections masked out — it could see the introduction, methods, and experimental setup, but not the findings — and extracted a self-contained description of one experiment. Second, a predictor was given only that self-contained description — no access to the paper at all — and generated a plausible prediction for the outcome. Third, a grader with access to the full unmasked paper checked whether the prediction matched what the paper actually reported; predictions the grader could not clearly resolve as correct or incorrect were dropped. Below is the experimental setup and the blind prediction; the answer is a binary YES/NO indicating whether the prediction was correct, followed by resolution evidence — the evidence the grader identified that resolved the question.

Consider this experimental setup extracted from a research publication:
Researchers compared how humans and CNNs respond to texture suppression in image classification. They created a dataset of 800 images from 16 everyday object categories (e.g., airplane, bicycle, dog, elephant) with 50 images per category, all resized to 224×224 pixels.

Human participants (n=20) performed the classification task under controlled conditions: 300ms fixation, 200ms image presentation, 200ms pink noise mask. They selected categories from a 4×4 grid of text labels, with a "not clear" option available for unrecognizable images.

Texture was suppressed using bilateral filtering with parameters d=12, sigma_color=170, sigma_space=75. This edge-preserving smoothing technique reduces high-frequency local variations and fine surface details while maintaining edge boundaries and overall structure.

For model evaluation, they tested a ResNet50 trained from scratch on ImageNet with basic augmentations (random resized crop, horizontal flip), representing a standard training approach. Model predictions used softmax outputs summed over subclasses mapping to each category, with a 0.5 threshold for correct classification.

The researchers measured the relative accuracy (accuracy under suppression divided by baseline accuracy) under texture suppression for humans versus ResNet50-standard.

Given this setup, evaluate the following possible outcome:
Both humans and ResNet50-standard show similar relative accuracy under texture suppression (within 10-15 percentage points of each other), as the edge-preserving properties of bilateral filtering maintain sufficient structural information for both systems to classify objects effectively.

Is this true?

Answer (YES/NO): NO